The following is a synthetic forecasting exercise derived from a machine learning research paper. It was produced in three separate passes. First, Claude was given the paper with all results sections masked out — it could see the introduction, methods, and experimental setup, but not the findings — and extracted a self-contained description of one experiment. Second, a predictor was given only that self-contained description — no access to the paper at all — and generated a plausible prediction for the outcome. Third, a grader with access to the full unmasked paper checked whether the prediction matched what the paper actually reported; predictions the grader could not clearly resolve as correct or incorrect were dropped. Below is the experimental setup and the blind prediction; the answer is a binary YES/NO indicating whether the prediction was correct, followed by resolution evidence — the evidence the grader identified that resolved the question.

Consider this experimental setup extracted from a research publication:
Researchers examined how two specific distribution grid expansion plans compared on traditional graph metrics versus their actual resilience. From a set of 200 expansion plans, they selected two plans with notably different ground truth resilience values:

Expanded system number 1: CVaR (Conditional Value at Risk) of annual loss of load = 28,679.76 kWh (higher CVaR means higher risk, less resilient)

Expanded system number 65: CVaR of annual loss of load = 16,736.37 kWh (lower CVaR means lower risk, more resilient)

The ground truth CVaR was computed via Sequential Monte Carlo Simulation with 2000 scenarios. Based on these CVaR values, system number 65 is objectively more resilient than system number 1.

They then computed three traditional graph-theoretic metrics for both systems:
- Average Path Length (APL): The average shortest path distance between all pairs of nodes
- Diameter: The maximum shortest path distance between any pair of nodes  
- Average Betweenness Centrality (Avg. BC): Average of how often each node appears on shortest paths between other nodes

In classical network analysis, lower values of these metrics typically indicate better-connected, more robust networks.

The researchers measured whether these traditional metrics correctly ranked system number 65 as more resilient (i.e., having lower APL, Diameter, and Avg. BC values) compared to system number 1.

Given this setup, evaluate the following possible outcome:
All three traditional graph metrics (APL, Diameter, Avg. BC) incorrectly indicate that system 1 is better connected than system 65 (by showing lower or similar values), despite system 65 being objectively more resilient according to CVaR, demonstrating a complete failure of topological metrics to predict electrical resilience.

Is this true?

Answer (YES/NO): YES